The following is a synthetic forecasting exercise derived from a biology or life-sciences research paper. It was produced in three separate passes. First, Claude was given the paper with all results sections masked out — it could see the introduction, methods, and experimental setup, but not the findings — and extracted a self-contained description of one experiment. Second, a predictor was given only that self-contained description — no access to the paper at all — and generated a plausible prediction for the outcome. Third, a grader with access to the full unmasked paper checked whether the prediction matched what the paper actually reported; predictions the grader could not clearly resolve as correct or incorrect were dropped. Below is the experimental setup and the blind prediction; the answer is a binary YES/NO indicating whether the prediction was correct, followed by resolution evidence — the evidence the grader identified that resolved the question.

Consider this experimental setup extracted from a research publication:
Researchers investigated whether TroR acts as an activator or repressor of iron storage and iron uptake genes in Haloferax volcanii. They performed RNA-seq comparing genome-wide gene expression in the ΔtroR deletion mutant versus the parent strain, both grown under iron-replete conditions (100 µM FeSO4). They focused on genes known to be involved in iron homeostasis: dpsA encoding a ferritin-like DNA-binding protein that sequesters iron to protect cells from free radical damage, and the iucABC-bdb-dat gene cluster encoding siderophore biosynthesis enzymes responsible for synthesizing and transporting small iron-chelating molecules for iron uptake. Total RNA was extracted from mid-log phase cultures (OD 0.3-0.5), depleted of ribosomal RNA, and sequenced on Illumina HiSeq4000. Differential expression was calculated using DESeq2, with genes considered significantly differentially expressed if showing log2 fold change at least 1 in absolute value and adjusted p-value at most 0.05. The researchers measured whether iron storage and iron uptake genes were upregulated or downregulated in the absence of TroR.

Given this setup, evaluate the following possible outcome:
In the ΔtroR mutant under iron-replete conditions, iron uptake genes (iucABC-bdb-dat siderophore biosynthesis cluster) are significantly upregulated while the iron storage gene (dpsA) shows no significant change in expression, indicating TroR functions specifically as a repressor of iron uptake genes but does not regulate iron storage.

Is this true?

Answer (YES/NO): NO